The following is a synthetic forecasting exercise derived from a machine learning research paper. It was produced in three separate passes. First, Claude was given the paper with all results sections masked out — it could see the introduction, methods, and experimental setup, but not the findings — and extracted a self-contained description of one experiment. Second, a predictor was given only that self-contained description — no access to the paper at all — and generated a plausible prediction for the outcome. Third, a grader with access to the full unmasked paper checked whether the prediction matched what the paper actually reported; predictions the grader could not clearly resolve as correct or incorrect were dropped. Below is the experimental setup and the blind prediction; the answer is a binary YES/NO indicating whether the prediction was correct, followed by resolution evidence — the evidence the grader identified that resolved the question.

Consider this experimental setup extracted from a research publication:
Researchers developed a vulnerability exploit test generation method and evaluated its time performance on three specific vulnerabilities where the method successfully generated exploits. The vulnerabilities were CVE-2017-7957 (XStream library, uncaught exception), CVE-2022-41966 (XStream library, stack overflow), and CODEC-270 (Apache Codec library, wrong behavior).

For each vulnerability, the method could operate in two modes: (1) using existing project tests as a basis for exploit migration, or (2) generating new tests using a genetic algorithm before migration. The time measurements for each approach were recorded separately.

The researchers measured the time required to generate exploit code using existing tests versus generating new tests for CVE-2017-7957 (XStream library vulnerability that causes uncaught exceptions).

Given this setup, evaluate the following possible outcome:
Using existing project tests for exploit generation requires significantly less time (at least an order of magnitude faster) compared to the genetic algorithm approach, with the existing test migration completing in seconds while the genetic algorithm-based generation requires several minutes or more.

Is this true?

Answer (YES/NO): NO